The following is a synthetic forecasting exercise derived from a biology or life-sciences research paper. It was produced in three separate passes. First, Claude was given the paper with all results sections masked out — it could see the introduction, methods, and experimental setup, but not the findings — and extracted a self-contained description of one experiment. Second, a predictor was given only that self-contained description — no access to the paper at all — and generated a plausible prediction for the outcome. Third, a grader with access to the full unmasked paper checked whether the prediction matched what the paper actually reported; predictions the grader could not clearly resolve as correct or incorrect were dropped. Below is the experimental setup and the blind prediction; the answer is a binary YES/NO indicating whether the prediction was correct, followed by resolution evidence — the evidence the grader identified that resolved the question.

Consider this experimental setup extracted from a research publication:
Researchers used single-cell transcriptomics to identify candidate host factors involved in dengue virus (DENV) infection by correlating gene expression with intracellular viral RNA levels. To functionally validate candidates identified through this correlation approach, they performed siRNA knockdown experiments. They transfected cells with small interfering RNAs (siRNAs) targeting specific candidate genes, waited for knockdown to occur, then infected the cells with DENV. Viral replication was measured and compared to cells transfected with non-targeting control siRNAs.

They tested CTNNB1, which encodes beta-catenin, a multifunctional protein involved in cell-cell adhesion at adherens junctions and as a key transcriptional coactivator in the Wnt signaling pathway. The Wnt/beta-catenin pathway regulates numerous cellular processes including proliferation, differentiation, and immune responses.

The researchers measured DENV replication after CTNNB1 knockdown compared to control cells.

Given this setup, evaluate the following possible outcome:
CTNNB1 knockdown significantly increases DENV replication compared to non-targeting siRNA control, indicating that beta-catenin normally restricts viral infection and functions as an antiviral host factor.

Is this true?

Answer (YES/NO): YES